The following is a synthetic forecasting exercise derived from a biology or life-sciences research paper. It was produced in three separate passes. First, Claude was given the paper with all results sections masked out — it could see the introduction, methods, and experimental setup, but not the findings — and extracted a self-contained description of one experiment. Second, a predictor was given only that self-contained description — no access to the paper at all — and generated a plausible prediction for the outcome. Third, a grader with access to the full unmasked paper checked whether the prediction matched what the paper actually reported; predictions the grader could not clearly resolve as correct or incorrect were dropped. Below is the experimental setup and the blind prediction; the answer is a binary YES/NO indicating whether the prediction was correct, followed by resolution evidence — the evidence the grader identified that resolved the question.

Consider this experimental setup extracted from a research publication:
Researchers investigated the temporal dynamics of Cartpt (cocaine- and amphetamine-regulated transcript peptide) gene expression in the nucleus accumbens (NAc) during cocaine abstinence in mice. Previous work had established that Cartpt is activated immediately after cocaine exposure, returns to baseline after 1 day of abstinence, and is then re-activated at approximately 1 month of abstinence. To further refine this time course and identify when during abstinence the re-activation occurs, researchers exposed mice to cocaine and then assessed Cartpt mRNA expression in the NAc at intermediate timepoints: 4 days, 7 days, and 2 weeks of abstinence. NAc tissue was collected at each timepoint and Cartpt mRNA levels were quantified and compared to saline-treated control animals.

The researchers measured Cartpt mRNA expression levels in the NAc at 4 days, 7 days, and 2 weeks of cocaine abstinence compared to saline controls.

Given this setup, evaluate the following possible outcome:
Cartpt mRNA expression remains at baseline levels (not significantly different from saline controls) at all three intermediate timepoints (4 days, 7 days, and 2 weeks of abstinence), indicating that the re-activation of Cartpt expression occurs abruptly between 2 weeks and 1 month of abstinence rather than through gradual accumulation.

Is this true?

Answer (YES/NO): NO